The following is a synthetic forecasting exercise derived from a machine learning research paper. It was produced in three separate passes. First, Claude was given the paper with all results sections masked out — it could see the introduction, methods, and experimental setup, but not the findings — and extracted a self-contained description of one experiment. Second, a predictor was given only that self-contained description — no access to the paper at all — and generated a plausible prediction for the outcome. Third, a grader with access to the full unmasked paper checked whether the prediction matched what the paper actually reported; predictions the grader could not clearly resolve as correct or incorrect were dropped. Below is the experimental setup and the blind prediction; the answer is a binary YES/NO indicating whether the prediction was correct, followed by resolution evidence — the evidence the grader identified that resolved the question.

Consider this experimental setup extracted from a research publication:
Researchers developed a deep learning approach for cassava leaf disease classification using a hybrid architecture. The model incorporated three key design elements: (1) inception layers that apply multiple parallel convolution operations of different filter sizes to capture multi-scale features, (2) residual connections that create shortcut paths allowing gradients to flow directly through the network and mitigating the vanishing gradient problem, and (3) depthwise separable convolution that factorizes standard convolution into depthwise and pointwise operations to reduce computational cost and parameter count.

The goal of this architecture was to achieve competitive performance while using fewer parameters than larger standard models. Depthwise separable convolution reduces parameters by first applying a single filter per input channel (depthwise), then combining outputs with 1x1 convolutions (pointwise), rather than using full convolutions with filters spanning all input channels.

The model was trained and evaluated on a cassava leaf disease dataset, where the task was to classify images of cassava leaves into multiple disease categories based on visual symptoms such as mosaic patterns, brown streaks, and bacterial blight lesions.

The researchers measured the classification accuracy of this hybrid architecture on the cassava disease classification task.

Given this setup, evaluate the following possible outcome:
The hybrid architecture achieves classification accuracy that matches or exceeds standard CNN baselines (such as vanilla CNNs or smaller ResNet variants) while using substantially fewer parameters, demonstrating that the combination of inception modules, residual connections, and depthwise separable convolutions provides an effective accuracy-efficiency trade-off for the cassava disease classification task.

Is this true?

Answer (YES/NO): YES